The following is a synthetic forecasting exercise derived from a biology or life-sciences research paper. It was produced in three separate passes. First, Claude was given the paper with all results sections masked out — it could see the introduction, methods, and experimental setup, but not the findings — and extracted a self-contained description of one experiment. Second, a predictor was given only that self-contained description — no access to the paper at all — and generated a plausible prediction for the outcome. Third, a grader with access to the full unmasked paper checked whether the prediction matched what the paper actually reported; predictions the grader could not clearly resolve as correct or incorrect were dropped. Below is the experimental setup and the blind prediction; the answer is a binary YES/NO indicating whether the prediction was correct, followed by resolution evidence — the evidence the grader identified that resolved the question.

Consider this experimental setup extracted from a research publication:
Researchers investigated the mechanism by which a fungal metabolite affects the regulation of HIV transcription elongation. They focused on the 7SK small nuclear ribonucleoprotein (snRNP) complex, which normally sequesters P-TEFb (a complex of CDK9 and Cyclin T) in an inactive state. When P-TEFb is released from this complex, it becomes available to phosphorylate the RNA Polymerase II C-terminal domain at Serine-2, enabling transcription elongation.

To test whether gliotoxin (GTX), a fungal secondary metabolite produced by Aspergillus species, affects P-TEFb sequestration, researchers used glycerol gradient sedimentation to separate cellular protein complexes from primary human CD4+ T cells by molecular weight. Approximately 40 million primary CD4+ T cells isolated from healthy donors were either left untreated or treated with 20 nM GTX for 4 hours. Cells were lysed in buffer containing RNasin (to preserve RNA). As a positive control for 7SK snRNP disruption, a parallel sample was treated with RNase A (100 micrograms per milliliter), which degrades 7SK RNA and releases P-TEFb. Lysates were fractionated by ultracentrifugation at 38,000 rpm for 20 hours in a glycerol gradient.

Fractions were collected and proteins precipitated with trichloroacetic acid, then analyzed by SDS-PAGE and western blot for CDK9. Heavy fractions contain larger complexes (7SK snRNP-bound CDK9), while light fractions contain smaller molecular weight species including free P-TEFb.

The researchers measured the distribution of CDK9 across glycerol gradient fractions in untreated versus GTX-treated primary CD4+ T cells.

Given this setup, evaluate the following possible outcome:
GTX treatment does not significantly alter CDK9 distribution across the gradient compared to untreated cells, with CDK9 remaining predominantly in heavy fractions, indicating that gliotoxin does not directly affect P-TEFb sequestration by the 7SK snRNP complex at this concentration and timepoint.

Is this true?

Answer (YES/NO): NO